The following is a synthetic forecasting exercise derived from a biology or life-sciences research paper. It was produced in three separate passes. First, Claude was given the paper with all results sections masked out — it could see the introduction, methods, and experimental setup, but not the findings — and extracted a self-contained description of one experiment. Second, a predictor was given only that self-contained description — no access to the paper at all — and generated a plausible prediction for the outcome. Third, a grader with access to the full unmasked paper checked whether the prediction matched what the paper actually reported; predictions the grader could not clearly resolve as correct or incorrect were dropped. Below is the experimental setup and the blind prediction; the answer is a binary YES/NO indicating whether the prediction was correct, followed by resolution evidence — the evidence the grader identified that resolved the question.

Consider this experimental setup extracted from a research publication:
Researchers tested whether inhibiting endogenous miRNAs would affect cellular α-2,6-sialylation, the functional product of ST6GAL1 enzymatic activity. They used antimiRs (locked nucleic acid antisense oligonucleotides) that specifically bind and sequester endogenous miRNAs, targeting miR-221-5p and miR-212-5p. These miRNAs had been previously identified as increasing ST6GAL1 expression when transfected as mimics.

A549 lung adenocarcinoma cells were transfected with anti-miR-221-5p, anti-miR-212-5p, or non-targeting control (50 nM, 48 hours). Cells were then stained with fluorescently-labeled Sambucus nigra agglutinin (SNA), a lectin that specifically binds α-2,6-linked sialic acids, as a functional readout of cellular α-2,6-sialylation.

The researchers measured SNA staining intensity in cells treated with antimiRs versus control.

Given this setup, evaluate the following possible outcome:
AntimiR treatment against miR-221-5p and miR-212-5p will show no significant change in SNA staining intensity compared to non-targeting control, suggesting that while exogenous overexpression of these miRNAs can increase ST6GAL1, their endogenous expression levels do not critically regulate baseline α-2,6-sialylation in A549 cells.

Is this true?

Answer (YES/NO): NO